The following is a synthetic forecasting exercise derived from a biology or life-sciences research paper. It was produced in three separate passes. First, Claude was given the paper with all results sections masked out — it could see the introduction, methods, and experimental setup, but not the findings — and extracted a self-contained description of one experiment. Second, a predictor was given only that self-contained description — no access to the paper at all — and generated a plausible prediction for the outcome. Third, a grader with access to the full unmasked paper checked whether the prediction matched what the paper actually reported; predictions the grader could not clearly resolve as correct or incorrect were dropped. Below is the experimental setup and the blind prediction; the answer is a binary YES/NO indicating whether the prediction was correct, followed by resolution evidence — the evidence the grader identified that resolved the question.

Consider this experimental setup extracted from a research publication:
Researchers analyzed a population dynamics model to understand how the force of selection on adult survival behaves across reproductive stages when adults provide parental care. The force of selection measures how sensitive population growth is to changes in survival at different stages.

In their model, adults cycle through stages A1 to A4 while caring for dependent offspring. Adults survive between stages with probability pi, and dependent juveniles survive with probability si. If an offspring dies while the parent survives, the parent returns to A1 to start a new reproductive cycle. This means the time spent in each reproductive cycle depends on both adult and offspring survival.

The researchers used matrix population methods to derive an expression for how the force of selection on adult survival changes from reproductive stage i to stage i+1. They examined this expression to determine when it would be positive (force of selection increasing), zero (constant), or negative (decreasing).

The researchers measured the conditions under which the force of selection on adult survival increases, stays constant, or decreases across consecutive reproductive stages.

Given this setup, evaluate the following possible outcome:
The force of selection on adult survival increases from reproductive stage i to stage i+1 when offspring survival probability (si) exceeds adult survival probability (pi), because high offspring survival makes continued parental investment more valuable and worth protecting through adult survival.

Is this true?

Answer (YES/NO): NO